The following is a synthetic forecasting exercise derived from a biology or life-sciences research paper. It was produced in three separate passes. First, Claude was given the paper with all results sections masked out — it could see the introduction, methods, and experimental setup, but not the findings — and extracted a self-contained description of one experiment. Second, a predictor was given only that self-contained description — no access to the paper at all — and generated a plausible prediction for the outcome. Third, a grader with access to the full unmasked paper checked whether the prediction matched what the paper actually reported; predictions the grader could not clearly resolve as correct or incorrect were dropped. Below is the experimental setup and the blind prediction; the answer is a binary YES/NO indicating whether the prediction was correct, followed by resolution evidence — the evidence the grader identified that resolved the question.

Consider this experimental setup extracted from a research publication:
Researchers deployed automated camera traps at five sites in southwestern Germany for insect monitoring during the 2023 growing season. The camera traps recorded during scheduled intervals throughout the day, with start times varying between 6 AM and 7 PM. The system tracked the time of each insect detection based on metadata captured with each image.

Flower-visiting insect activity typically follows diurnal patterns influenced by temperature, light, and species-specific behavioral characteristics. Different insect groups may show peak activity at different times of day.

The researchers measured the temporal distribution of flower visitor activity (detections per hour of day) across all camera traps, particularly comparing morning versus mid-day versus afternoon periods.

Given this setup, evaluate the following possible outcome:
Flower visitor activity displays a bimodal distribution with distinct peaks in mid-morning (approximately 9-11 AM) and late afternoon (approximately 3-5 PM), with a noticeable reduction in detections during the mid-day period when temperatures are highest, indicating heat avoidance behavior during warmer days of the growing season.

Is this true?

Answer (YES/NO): NO